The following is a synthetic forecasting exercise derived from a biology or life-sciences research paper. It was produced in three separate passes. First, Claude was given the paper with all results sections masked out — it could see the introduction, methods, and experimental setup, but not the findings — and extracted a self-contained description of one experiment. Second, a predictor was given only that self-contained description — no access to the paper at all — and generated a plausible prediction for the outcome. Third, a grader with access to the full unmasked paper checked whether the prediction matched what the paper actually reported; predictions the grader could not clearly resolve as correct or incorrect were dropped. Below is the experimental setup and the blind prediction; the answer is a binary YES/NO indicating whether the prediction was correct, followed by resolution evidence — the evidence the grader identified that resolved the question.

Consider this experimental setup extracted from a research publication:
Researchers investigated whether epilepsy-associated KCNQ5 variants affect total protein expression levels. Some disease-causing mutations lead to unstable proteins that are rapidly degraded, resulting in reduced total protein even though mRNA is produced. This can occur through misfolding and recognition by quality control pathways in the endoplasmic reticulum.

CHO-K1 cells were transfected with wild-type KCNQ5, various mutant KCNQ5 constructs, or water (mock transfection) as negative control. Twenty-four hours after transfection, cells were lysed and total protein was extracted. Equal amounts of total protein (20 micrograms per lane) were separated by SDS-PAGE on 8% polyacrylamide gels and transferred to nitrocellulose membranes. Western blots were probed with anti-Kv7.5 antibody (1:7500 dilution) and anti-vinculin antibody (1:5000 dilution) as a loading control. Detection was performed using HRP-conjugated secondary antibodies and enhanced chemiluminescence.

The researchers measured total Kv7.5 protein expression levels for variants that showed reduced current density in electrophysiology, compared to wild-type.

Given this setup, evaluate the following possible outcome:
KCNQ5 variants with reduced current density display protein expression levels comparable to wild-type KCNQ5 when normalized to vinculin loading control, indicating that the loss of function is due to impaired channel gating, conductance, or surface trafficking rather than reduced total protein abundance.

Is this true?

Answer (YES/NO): YES